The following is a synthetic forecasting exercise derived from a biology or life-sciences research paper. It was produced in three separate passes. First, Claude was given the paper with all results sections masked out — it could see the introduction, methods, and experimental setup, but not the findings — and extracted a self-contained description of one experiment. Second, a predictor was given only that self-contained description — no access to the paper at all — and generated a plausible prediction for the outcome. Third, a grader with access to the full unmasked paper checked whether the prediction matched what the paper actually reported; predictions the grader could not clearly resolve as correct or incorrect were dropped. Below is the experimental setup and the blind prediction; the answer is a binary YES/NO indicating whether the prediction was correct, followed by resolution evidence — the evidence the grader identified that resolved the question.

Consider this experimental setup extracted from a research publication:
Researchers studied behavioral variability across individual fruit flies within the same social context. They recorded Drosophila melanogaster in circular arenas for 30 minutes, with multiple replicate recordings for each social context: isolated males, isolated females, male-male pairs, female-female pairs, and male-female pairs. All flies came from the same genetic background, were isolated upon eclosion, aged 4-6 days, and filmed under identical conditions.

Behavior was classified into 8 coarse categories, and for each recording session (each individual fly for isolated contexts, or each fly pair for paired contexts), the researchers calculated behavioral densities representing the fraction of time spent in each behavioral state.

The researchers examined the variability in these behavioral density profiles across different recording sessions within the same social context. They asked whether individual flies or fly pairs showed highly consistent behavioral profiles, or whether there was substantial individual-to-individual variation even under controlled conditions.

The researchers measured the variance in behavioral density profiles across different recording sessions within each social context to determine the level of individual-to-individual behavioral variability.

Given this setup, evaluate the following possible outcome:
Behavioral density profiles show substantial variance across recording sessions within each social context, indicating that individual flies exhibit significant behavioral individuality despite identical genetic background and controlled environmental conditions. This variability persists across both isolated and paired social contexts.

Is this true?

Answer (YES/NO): YES